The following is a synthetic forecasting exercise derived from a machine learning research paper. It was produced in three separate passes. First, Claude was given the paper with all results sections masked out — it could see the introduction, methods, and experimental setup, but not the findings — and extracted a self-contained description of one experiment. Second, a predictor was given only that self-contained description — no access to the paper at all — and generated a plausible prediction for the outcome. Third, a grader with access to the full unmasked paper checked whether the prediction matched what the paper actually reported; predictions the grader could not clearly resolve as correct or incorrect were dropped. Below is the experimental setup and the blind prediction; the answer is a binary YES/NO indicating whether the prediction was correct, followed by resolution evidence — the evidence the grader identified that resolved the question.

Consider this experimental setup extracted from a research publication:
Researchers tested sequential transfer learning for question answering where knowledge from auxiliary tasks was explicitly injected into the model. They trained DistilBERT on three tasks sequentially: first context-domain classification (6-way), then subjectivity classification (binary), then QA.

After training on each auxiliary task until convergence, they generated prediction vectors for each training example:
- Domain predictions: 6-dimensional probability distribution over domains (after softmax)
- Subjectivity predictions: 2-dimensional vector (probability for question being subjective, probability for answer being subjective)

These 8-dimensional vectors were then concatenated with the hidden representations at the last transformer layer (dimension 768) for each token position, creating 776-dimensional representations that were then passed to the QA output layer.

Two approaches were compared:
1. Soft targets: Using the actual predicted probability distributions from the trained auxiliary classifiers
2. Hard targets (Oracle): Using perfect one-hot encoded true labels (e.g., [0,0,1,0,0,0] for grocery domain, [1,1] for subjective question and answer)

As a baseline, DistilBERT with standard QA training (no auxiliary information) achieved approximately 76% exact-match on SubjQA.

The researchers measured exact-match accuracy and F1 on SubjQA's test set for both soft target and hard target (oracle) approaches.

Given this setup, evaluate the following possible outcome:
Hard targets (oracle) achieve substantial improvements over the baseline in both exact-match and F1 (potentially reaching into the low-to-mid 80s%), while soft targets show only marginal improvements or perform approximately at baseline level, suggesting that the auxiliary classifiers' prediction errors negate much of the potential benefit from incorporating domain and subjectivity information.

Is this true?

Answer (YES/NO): NO